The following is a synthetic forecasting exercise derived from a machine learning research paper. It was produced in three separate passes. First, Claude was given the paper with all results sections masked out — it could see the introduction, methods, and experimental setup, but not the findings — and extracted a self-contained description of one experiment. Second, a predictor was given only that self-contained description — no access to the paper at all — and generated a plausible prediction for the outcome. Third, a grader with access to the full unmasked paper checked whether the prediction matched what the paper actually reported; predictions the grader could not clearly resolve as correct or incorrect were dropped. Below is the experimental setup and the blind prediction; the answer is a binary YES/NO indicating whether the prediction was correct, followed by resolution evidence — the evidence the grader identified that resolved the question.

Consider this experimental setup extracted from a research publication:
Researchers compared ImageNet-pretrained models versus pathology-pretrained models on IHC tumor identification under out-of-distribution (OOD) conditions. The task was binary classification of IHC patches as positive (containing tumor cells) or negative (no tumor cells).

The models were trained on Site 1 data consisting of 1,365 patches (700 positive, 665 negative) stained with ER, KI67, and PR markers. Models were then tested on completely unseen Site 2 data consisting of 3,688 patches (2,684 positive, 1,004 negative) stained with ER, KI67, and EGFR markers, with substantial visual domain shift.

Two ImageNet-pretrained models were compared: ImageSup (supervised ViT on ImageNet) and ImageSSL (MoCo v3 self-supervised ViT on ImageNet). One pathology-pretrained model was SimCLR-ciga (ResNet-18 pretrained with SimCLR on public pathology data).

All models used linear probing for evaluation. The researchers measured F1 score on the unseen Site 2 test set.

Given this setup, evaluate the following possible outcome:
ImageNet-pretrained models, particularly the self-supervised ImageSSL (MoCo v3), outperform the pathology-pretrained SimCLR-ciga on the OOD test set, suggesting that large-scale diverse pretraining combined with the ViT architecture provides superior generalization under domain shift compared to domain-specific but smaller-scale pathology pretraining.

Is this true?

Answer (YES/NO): NO